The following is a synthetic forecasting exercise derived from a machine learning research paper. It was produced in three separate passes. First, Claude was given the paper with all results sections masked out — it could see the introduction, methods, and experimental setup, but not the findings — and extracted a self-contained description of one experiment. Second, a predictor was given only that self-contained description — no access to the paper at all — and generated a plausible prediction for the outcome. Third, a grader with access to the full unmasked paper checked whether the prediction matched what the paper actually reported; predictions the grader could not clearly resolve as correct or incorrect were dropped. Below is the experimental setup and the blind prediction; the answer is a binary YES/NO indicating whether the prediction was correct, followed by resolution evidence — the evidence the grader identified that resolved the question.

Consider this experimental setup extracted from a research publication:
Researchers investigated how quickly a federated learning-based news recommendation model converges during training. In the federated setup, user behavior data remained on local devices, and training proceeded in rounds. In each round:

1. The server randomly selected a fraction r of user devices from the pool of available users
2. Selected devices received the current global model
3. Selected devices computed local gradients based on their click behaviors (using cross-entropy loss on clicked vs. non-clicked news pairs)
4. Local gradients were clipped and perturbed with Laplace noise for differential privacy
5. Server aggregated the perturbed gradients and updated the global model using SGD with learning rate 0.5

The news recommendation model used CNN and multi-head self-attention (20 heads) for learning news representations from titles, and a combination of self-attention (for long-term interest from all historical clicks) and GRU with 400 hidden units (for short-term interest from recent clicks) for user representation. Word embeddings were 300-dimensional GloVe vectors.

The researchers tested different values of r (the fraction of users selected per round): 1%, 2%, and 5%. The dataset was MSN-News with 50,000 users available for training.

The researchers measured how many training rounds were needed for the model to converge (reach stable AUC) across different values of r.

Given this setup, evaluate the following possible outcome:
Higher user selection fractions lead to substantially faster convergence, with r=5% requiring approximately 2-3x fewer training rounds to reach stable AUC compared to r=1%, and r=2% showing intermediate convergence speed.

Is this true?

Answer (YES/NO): NO